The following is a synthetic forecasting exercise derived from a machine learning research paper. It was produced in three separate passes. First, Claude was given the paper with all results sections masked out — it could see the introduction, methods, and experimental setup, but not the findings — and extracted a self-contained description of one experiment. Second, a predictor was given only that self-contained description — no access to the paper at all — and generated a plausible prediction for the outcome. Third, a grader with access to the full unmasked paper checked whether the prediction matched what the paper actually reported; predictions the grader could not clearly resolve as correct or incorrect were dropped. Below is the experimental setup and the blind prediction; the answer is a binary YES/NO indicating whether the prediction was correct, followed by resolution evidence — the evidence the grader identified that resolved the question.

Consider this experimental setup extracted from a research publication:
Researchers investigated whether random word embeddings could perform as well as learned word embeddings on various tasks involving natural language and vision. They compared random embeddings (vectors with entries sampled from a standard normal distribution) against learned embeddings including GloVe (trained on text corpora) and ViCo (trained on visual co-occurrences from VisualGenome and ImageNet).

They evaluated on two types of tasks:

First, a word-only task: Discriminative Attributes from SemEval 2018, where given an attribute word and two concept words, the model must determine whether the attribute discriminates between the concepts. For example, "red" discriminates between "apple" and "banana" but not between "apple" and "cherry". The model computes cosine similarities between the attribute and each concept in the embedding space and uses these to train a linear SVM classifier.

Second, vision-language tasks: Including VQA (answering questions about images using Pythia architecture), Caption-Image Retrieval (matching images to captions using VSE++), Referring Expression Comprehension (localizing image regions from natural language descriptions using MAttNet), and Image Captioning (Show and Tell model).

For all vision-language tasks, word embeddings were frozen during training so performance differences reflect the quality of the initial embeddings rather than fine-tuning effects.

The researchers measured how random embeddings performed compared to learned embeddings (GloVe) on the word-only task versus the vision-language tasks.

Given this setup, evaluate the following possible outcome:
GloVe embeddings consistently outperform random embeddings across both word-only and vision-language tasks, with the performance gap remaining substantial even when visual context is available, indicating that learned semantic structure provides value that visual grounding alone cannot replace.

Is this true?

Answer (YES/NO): NO